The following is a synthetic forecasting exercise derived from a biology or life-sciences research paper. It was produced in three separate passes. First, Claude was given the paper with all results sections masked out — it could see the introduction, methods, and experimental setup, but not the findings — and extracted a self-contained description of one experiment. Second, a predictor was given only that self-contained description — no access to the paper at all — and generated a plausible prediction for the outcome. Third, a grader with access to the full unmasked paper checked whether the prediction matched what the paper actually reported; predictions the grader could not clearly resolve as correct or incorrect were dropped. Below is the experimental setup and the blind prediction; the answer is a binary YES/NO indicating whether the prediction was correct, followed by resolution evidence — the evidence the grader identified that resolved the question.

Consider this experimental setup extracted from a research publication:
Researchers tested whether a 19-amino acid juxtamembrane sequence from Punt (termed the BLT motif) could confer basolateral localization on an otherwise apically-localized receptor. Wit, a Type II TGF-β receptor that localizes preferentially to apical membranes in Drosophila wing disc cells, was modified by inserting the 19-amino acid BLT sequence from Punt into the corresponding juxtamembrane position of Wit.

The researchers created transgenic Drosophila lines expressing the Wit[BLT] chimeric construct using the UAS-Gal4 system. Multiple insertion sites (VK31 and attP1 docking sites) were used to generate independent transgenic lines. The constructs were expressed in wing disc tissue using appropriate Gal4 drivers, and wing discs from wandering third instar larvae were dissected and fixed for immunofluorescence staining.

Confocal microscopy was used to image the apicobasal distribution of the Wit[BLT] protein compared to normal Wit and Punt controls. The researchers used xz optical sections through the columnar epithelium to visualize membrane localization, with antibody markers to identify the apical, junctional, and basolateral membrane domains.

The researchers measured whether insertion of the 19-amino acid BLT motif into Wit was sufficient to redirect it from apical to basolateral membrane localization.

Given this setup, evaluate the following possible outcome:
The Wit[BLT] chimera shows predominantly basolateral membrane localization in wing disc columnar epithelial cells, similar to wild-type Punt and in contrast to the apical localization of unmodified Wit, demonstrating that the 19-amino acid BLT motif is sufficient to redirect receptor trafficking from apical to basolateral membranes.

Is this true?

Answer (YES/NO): YES